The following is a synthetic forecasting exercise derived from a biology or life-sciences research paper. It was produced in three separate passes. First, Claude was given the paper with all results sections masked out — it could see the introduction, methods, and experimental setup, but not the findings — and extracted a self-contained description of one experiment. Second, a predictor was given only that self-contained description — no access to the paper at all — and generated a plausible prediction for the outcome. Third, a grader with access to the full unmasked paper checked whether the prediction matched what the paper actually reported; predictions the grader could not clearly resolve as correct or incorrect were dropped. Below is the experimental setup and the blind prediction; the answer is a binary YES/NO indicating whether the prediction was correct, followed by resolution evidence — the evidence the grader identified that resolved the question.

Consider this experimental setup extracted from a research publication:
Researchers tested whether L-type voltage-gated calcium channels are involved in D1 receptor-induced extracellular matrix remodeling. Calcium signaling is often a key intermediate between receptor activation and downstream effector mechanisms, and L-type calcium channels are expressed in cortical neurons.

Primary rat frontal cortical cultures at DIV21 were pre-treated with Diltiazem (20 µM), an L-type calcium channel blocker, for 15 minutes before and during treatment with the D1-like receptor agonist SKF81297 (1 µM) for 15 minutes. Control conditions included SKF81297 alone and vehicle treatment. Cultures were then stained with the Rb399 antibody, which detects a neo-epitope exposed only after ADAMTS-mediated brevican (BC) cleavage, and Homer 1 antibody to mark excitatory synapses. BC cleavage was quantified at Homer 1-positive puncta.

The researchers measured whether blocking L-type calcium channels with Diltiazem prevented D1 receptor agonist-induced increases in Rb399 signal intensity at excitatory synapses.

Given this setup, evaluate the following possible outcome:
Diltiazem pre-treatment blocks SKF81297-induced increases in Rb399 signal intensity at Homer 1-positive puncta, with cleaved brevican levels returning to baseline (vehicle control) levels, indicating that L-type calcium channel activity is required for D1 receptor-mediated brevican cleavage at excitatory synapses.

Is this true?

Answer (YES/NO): NO